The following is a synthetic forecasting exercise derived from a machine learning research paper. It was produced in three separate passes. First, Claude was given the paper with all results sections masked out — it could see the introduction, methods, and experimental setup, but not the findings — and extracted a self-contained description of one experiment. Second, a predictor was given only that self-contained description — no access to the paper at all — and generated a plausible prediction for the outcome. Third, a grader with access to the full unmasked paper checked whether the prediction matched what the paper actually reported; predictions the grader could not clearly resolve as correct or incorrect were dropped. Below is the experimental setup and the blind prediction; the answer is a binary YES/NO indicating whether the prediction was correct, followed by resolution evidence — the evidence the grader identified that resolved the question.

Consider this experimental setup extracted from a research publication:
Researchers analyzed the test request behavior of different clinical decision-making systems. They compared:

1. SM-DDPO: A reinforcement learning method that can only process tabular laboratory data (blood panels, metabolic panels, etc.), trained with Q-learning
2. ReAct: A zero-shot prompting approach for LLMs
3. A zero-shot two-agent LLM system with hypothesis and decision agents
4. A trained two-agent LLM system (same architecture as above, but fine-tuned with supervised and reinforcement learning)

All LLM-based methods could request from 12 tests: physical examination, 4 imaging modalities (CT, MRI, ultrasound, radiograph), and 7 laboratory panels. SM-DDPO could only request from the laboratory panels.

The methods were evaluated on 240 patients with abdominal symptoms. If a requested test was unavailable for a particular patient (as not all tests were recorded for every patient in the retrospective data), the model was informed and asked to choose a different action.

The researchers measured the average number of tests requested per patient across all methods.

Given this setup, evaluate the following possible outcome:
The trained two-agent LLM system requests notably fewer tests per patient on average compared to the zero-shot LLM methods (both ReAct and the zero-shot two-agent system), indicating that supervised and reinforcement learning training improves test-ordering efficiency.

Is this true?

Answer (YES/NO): YES